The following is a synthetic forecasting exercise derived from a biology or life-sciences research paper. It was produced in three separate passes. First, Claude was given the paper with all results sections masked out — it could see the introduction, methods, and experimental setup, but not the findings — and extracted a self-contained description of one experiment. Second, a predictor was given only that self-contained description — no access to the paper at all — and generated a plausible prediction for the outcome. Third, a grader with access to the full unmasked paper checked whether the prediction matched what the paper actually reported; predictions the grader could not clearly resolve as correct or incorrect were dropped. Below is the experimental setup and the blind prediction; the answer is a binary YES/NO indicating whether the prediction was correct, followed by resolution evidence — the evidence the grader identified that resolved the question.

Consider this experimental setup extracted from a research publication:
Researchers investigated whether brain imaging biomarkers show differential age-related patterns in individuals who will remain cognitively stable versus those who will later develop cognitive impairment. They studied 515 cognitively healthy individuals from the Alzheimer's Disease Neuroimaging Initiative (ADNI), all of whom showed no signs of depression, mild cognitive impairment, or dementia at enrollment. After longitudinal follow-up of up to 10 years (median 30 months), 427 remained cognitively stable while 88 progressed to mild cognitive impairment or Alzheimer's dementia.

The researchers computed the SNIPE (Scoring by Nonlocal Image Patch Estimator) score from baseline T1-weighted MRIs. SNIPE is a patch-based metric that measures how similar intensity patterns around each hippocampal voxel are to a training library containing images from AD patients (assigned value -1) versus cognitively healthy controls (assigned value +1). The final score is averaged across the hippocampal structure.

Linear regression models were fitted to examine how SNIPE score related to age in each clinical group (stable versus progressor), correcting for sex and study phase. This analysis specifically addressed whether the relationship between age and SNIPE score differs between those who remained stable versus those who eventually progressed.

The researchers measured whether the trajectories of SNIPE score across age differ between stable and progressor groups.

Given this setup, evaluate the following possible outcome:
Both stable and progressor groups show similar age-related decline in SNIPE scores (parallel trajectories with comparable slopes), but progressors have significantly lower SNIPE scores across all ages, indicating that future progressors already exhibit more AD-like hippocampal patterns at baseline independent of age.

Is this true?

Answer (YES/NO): YES